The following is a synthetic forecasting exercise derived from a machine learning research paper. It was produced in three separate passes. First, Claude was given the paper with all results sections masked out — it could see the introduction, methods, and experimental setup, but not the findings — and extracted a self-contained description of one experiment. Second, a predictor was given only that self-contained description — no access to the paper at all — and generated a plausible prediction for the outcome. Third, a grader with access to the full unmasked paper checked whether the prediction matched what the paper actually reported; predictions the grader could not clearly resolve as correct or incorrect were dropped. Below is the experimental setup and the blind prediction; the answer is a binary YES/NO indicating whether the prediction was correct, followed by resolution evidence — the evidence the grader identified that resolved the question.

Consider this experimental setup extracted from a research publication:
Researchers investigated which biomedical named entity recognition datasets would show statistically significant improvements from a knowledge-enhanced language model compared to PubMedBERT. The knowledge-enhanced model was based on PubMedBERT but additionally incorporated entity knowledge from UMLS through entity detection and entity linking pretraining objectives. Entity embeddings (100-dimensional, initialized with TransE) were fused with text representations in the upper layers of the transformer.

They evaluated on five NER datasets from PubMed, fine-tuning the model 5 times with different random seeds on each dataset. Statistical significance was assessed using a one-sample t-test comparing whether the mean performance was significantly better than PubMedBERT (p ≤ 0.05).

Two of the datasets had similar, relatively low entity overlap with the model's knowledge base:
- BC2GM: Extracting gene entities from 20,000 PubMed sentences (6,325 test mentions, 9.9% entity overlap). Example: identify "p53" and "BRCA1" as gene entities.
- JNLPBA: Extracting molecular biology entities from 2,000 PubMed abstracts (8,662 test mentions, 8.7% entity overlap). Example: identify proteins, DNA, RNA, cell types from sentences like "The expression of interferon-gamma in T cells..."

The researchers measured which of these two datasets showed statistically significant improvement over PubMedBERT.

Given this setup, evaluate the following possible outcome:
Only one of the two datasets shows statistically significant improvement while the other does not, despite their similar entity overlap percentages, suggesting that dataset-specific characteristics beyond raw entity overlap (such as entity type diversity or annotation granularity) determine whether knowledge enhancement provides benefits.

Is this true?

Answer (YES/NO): YES